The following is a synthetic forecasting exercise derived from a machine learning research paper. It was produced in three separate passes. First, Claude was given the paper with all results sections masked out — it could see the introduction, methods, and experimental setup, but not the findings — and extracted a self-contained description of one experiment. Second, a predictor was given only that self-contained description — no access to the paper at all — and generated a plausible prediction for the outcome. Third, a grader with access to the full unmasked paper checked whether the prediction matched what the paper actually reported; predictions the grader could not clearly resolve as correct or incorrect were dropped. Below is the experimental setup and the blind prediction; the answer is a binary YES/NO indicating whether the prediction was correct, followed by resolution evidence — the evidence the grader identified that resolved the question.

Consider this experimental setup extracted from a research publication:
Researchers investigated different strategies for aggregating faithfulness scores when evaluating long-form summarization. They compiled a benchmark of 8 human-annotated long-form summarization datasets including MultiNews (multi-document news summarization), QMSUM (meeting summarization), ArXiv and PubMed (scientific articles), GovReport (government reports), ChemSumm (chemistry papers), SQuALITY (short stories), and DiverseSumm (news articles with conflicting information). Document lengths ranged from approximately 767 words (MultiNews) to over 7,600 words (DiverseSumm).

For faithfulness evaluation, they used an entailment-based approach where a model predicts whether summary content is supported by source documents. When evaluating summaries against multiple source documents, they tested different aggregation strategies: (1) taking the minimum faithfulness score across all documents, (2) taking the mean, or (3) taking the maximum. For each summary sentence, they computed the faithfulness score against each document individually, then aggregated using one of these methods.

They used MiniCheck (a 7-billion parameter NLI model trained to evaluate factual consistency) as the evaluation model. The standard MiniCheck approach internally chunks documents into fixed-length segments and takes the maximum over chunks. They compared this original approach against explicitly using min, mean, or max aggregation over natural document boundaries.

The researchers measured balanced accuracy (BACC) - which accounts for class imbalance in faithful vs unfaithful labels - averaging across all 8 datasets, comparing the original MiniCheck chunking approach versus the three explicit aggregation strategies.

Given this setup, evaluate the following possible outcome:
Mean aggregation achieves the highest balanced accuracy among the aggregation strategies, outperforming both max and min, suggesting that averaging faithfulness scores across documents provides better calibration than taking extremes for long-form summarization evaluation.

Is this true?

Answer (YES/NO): NO